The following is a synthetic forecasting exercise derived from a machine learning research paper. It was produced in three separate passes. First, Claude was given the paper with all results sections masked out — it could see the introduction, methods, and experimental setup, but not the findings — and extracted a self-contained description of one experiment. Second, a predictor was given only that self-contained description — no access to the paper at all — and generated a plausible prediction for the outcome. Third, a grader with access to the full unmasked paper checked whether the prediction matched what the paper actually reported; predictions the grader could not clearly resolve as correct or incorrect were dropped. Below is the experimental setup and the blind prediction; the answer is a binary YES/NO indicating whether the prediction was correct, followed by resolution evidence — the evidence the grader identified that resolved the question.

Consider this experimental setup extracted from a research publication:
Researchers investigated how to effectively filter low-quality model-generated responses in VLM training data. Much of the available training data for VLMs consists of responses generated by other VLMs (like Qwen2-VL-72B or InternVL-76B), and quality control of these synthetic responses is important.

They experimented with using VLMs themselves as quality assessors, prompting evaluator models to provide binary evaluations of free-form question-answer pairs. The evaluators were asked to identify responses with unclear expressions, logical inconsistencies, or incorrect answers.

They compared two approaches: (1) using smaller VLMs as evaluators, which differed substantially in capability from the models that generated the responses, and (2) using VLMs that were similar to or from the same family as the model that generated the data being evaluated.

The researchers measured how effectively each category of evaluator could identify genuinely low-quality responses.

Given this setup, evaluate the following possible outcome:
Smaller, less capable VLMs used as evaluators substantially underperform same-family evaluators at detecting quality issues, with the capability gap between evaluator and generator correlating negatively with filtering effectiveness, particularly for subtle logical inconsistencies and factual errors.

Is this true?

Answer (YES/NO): NO